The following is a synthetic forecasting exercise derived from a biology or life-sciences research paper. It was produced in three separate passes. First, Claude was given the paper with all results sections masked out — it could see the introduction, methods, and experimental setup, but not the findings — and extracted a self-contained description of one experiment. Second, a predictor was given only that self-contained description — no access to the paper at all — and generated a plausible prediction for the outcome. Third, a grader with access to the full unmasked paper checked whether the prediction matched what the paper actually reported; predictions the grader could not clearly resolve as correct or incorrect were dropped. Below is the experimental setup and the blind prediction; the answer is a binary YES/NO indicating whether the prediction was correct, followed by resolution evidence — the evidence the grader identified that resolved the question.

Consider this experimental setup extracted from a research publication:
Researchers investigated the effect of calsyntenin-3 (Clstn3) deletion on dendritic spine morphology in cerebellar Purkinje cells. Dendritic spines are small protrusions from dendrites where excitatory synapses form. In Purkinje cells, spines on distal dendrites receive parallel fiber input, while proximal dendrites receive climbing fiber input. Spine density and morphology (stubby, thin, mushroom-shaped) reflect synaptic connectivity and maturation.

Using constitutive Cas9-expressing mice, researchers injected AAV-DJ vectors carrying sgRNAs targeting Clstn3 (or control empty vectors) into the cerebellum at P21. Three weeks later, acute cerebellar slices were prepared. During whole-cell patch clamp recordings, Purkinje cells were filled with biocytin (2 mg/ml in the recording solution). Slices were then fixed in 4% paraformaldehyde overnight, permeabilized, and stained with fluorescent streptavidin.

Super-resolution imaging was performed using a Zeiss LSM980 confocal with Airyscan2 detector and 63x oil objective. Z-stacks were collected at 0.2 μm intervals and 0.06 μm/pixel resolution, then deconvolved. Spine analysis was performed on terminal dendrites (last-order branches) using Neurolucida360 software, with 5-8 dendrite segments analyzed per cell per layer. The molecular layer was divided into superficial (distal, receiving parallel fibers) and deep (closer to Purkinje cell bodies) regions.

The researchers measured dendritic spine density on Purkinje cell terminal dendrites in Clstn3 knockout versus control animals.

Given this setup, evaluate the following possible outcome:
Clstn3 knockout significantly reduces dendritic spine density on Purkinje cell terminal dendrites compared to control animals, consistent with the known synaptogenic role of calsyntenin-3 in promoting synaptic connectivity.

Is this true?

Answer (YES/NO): NO